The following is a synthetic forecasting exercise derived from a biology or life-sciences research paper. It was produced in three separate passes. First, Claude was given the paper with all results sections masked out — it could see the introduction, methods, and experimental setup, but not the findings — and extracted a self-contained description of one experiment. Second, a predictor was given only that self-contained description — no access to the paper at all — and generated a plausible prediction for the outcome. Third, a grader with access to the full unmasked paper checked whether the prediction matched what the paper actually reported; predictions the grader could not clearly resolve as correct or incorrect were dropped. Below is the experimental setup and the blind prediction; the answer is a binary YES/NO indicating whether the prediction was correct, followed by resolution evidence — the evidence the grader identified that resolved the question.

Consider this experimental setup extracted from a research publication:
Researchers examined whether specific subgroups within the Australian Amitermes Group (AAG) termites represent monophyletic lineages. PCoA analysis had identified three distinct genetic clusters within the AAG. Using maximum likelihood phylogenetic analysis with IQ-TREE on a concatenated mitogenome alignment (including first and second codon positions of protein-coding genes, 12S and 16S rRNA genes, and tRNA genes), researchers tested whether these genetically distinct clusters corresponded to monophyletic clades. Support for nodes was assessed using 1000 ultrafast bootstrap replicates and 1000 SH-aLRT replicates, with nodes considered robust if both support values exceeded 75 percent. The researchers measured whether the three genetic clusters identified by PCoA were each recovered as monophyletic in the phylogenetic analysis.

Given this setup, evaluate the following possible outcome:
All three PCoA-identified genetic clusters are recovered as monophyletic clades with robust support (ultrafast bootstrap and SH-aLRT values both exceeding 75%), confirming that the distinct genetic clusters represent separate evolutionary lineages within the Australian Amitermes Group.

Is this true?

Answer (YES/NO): NO